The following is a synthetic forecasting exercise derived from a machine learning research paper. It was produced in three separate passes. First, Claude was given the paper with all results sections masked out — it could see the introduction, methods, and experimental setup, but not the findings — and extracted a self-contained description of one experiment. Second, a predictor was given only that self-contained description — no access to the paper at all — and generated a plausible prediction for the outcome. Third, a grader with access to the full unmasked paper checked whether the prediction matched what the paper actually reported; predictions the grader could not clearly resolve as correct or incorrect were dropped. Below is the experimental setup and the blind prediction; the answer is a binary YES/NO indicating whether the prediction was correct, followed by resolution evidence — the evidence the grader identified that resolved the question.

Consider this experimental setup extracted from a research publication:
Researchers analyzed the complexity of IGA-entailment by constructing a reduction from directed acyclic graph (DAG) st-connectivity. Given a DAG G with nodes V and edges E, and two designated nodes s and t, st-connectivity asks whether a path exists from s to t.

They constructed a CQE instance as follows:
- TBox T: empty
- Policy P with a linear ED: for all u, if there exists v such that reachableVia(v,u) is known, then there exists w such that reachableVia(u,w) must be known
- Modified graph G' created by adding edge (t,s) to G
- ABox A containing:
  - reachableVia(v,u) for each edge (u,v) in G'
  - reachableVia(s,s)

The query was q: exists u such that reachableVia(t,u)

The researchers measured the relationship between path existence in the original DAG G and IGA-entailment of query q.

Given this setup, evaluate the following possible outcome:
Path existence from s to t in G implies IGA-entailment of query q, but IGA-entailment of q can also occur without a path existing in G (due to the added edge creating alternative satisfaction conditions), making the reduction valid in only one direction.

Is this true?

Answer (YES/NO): NO